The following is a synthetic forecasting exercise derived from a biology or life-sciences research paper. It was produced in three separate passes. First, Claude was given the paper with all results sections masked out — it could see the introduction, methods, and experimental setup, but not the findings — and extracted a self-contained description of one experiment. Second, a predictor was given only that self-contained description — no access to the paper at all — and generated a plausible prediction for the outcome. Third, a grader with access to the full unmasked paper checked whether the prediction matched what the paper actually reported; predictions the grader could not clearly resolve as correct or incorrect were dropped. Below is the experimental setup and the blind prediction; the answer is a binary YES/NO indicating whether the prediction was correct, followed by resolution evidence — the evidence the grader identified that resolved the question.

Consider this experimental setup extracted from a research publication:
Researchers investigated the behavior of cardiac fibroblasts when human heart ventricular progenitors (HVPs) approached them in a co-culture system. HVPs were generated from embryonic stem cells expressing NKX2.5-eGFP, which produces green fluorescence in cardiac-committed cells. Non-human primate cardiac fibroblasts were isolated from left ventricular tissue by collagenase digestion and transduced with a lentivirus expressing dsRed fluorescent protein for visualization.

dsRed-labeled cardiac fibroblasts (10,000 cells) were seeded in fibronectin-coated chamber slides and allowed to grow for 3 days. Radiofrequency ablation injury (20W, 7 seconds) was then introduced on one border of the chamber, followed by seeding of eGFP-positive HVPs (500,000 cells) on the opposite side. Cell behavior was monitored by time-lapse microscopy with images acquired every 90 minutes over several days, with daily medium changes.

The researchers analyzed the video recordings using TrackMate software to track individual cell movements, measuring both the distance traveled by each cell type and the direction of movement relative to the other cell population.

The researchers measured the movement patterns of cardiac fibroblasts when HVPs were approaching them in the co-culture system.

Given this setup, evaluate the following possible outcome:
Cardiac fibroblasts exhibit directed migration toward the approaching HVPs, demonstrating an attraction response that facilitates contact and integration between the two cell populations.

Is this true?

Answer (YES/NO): NO